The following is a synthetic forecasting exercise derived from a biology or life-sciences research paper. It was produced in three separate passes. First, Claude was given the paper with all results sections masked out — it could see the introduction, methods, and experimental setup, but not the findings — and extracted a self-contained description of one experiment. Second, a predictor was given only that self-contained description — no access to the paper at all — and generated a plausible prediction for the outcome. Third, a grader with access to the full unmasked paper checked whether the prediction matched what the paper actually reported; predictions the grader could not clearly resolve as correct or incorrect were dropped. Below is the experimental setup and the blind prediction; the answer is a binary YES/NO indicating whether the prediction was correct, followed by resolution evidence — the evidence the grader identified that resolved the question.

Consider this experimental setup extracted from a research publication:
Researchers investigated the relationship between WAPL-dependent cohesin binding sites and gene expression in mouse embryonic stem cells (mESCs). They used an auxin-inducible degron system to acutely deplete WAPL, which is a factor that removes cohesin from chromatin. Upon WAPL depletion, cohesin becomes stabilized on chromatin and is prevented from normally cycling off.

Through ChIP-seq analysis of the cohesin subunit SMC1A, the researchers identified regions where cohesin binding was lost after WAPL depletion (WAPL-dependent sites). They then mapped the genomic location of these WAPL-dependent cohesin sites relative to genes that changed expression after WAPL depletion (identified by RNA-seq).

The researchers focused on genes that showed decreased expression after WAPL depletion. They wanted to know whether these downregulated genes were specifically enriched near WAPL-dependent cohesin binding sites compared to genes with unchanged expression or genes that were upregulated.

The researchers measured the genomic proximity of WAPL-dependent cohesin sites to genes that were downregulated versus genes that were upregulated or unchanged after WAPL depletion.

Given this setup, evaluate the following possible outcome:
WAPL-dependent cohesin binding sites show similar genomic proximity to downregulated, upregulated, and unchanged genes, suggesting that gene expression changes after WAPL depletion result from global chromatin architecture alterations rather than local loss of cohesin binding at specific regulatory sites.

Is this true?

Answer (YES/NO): NO